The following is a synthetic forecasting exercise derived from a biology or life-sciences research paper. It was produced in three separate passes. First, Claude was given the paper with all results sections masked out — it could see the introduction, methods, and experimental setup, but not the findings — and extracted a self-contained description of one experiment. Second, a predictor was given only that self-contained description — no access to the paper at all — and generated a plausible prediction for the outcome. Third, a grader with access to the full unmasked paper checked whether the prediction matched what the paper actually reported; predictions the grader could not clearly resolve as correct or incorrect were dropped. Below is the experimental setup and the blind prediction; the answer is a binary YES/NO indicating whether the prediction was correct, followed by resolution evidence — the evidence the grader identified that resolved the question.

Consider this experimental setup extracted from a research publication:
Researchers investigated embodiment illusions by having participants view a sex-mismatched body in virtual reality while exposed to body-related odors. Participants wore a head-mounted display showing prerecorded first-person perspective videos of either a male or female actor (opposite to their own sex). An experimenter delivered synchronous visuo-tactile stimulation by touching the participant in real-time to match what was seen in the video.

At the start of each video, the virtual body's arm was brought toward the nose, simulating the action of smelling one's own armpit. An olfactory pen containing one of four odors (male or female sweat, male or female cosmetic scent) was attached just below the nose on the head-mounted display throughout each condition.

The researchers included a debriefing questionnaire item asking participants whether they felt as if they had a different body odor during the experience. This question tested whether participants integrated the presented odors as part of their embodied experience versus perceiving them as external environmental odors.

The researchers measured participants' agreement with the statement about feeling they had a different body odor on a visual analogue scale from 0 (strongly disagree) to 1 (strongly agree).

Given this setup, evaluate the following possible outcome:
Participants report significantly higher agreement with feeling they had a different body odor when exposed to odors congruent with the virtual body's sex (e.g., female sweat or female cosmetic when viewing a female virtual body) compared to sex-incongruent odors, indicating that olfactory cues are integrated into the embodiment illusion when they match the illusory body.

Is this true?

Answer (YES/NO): NO